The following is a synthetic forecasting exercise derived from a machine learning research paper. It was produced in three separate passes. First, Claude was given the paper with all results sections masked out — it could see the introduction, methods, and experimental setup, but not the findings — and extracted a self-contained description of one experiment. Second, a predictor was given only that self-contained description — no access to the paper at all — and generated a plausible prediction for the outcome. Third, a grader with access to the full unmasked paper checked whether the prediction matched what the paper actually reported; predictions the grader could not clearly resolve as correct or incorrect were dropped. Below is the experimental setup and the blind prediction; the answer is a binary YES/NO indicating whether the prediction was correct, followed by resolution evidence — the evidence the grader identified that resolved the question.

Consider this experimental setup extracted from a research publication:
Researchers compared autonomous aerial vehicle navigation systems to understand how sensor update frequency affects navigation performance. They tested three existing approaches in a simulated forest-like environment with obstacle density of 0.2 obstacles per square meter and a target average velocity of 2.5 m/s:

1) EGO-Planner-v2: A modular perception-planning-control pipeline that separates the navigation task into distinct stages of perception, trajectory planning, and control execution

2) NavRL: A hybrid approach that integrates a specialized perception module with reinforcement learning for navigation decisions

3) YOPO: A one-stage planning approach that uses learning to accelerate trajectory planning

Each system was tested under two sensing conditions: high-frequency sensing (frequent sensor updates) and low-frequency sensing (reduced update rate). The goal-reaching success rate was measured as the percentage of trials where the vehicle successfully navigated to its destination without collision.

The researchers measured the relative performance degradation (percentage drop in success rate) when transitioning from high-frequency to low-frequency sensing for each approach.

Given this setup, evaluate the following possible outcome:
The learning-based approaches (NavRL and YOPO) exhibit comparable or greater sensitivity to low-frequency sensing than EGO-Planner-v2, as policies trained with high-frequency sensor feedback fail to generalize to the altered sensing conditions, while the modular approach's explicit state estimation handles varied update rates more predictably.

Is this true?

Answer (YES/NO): YES